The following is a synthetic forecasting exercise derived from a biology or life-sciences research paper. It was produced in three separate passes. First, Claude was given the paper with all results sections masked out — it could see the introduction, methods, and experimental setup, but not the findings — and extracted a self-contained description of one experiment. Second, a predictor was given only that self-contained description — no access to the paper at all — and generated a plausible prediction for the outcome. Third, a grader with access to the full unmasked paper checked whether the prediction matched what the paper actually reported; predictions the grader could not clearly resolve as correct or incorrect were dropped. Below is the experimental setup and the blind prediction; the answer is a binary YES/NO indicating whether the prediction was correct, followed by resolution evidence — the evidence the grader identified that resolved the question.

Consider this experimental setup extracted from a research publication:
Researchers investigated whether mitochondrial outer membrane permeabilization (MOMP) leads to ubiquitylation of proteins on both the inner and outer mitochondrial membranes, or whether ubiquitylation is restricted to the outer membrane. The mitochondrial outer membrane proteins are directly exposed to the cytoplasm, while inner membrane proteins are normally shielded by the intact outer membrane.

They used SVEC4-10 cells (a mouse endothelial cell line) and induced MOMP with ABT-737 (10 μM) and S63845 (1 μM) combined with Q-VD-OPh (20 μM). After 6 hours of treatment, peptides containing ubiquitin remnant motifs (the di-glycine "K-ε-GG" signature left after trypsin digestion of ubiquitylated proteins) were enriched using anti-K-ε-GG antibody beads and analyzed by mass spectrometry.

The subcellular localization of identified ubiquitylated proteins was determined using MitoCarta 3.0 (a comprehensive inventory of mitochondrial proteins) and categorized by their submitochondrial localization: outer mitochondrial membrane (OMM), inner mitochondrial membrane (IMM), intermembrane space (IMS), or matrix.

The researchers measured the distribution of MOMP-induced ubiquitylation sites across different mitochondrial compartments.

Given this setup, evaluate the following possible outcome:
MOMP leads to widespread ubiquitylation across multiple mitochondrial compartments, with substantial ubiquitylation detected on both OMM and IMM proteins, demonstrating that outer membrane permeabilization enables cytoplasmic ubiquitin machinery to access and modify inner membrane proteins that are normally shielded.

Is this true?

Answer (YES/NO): YES